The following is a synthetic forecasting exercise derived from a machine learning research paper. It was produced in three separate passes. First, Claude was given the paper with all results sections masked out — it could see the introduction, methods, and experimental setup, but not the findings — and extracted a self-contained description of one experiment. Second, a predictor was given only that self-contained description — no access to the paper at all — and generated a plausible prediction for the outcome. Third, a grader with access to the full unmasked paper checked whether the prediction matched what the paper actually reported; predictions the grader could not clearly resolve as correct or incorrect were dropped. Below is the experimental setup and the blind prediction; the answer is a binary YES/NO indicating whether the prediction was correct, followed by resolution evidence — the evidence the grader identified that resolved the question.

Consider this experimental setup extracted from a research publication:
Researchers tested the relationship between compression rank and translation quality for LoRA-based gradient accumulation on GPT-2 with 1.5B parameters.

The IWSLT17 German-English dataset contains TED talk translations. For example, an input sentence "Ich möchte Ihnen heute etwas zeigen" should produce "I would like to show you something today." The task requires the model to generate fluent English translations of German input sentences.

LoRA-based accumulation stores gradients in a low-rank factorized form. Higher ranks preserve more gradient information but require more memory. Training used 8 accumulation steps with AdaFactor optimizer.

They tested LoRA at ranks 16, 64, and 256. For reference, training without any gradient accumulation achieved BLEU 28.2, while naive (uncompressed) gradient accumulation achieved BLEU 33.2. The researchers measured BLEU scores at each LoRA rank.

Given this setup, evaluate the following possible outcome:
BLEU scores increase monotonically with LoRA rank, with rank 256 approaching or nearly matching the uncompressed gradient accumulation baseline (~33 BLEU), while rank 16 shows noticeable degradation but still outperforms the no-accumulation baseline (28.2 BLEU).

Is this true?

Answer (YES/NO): NO